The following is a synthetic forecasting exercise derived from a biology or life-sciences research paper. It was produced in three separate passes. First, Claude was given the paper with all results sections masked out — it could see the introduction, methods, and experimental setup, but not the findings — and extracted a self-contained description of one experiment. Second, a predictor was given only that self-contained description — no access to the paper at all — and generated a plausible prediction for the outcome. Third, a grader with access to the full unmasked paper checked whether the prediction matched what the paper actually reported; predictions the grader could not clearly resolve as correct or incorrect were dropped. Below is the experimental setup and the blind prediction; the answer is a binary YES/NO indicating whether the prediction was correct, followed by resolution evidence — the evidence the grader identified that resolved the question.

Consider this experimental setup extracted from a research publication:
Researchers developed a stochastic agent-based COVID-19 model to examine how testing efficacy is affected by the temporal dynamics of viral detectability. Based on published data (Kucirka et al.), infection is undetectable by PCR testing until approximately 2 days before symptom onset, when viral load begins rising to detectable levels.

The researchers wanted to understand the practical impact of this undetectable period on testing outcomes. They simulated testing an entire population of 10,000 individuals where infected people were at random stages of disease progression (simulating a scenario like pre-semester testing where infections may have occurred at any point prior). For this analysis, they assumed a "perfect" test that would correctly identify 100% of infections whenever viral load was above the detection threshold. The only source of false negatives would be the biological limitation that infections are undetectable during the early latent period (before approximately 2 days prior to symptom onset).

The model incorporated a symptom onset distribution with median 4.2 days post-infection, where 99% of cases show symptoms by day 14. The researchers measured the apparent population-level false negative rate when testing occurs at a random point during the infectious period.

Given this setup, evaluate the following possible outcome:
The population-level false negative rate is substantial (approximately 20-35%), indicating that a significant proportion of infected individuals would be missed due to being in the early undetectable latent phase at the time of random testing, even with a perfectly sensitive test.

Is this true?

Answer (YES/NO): NO